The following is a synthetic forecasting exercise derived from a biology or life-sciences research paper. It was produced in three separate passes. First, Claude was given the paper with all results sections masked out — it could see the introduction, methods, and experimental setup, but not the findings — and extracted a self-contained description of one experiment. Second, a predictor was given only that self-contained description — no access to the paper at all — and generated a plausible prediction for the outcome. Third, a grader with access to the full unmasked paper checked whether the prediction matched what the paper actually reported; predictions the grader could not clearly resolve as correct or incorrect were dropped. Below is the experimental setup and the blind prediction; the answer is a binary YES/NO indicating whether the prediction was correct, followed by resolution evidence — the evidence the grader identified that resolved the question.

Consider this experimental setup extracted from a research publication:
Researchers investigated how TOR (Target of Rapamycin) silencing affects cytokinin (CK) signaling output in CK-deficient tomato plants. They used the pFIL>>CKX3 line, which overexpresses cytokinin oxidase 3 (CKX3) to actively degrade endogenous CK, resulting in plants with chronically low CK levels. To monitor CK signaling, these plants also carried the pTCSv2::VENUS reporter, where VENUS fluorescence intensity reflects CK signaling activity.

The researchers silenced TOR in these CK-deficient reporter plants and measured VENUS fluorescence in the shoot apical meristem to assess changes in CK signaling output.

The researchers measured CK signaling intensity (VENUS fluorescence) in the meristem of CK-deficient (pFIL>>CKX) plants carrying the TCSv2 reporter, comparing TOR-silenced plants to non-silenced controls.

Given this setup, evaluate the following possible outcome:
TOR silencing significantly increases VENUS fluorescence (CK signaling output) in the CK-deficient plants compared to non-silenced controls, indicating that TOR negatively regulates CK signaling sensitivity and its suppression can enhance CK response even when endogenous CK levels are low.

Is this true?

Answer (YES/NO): YES